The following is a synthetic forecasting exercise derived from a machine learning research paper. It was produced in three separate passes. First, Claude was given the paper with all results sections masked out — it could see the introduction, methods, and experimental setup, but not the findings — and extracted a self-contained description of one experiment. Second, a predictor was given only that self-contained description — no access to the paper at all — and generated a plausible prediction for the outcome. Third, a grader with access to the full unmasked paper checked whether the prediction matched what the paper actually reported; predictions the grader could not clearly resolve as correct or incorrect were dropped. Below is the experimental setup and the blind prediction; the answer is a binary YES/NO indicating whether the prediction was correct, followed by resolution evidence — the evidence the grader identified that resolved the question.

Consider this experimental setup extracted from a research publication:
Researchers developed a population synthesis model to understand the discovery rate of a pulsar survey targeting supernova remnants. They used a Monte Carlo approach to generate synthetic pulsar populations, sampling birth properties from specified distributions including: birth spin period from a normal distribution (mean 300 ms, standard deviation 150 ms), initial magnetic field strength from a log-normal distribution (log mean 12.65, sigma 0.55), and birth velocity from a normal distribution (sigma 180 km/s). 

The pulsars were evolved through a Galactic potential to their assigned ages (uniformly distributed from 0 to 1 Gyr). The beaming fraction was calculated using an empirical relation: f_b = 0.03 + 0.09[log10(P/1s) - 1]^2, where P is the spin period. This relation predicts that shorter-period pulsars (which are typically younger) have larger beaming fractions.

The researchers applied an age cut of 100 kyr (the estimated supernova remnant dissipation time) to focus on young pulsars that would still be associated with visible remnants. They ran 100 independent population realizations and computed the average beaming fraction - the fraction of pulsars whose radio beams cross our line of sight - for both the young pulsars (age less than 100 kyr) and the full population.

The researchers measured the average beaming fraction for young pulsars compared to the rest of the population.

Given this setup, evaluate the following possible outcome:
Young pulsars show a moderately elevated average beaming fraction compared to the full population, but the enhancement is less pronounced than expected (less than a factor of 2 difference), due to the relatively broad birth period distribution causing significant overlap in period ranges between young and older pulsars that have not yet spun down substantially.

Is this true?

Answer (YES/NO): NO